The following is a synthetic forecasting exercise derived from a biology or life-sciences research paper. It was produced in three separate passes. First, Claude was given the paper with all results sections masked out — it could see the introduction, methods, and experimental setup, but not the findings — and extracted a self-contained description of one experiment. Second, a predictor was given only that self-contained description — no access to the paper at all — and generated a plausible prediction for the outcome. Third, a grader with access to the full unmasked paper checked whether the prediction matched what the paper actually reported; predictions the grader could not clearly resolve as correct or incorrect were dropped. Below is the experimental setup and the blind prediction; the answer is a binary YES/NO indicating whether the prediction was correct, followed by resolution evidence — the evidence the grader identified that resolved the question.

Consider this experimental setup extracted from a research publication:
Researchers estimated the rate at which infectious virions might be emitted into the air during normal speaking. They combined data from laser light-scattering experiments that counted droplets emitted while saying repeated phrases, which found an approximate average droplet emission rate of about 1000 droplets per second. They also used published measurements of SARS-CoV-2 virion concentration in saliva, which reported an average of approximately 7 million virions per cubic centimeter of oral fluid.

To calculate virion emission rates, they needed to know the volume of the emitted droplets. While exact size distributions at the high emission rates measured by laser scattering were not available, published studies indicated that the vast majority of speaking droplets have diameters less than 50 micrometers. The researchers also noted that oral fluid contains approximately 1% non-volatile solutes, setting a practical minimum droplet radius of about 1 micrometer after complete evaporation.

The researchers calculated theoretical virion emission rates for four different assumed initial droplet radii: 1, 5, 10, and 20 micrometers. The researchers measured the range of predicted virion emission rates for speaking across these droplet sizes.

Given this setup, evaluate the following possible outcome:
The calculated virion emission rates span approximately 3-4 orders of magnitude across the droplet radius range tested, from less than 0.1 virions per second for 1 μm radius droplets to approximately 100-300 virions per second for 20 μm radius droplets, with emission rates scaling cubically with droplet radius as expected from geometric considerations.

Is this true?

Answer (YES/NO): YES